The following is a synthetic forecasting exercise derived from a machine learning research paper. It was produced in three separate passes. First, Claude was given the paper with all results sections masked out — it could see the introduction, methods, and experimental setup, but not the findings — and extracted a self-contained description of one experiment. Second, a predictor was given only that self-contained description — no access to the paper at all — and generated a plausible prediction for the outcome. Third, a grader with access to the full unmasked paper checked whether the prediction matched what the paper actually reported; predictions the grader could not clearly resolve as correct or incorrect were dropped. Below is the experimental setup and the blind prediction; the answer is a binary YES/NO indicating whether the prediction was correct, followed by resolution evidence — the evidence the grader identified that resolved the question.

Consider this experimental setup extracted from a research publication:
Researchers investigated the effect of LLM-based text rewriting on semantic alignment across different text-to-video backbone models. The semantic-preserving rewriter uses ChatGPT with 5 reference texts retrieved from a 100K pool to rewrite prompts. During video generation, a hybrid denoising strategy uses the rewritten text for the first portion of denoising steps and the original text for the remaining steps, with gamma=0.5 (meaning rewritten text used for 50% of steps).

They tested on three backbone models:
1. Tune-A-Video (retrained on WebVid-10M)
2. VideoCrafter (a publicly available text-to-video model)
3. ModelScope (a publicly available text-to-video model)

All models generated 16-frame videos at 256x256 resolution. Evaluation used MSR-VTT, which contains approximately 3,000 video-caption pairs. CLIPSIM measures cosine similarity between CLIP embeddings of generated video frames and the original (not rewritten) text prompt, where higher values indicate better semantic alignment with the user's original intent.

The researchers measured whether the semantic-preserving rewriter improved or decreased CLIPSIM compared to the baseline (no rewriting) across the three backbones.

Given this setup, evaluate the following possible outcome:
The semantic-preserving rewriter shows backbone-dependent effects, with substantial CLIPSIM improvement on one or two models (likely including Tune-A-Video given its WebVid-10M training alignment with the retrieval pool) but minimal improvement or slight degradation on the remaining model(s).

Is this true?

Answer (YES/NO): NO